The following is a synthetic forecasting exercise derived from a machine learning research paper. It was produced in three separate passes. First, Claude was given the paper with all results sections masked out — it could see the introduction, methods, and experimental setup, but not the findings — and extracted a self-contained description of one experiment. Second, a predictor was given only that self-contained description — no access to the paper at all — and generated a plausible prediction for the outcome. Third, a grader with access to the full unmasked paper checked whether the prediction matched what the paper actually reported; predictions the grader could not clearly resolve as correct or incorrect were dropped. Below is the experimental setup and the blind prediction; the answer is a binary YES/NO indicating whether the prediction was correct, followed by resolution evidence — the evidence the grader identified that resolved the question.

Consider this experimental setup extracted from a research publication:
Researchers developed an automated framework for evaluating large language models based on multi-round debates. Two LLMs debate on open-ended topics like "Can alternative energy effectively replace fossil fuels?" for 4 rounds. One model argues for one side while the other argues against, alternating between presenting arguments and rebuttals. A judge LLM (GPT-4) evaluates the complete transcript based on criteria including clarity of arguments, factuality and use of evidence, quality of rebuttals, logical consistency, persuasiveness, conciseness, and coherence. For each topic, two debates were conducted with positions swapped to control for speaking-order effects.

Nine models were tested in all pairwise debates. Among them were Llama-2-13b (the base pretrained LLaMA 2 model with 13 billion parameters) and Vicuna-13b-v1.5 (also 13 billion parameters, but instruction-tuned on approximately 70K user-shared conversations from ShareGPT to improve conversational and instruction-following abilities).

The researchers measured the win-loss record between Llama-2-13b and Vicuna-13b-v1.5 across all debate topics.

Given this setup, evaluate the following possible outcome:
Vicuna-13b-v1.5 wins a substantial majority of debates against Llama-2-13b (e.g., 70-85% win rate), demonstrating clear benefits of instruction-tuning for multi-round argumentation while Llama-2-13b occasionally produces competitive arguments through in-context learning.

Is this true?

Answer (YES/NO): NO